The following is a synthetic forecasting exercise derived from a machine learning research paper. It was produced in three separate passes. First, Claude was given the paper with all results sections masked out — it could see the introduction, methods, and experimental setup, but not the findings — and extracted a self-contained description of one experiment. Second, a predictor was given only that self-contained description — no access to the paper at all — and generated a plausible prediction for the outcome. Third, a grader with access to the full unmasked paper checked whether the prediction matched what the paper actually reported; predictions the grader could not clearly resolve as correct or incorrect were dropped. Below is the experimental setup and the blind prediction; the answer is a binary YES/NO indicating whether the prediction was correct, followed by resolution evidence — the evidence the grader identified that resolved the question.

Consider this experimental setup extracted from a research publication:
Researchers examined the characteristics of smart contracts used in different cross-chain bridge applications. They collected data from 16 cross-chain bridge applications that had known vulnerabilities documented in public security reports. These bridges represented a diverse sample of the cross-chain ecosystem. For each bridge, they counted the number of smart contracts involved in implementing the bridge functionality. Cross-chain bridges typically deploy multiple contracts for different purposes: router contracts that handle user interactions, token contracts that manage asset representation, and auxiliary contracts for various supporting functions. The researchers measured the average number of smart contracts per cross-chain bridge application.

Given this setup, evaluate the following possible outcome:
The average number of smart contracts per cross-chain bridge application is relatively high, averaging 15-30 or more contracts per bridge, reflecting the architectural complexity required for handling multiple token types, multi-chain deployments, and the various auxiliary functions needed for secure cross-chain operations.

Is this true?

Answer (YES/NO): NO